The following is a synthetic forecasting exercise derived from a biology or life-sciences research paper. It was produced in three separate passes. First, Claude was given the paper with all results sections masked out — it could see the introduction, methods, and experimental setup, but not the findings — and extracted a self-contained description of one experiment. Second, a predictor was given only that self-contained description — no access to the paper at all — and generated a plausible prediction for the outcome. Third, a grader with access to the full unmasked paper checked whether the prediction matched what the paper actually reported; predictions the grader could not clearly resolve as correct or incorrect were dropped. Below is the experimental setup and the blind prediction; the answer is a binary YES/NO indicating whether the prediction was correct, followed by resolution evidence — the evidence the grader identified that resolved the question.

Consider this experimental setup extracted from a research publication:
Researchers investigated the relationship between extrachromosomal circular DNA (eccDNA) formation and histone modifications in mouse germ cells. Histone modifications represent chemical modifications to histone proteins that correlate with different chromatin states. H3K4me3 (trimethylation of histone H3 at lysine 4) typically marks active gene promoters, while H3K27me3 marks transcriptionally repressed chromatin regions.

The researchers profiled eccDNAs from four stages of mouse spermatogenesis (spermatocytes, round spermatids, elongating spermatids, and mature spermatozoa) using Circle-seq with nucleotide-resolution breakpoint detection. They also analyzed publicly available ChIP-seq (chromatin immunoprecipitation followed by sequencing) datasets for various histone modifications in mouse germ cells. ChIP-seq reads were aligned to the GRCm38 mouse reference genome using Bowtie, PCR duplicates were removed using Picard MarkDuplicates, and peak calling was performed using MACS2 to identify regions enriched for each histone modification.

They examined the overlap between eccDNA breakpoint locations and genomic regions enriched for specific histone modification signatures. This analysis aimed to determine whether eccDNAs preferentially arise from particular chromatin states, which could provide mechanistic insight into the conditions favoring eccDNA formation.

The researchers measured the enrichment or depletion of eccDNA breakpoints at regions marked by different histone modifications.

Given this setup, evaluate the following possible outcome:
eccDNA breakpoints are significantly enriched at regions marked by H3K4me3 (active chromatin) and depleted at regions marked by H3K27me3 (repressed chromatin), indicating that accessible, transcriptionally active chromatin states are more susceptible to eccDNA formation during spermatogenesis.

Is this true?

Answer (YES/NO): NO